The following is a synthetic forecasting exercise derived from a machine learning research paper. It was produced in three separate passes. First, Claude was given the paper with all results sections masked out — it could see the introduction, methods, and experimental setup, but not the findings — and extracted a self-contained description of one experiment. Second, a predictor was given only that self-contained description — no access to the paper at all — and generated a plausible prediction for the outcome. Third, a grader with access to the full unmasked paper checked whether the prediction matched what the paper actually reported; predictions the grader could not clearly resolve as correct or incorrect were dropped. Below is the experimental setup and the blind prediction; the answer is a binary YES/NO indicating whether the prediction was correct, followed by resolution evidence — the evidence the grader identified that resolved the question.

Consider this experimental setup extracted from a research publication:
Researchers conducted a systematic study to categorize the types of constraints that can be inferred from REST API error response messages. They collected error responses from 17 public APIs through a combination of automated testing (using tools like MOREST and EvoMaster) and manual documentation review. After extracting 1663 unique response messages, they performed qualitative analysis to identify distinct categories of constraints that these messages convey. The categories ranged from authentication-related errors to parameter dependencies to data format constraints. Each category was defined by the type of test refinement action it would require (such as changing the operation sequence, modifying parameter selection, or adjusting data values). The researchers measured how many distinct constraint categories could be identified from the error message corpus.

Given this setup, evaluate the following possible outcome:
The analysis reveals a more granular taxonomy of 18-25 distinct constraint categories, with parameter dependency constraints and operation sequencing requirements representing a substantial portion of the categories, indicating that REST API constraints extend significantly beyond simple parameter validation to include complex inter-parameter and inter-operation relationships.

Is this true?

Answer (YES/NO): NO